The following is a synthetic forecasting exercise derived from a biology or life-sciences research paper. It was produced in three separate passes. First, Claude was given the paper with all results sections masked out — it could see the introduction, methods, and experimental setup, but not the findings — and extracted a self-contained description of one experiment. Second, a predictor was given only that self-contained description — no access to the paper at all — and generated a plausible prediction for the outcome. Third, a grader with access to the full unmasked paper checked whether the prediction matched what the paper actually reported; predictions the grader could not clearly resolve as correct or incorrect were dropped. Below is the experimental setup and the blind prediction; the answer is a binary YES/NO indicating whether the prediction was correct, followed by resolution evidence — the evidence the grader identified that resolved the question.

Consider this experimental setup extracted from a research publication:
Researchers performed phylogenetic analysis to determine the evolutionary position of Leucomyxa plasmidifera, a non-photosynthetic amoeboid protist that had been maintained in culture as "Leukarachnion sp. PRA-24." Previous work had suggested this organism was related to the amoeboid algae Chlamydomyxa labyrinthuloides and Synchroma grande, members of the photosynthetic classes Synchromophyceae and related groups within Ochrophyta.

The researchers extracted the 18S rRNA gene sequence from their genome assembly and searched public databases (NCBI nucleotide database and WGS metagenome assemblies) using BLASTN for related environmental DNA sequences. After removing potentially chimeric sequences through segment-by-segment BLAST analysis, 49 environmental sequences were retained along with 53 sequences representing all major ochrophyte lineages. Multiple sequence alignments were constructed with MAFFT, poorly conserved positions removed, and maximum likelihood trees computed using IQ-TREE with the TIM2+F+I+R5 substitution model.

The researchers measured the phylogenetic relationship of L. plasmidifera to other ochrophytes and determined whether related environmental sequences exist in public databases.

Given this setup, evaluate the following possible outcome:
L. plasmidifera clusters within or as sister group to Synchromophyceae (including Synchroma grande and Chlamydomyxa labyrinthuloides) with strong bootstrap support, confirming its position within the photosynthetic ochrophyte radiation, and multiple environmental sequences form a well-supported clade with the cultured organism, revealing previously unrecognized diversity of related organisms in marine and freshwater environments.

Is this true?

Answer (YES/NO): NO